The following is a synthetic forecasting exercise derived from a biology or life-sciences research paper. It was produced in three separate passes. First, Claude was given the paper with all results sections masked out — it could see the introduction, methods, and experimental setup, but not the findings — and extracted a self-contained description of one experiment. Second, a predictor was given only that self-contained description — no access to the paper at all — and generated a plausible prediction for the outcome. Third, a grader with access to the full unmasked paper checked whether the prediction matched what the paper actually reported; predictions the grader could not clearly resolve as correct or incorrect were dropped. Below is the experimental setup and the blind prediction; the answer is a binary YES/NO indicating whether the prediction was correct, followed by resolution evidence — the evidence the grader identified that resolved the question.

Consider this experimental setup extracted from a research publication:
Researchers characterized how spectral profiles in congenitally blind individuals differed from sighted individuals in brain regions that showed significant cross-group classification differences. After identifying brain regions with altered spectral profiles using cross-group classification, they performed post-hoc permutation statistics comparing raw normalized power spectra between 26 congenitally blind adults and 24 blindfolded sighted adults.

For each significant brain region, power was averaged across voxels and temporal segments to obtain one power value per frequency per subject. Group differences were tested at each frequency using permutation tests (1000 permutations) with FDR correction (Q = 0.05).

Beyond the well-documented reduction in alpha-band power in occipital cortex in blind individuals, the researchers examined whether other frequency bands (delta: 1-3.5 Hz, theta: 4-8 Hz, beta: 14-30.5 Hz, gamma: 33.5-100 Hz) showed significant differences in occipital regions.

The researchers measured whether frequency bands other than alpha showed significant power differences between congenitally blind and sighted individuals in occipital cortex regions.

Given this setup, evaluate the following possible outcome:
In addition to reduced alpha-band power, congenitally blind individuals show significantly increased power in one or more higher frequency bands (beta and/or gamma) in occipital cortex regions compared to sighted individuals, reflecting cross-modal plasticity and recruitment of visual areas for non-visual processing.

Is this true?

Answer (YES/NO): NO